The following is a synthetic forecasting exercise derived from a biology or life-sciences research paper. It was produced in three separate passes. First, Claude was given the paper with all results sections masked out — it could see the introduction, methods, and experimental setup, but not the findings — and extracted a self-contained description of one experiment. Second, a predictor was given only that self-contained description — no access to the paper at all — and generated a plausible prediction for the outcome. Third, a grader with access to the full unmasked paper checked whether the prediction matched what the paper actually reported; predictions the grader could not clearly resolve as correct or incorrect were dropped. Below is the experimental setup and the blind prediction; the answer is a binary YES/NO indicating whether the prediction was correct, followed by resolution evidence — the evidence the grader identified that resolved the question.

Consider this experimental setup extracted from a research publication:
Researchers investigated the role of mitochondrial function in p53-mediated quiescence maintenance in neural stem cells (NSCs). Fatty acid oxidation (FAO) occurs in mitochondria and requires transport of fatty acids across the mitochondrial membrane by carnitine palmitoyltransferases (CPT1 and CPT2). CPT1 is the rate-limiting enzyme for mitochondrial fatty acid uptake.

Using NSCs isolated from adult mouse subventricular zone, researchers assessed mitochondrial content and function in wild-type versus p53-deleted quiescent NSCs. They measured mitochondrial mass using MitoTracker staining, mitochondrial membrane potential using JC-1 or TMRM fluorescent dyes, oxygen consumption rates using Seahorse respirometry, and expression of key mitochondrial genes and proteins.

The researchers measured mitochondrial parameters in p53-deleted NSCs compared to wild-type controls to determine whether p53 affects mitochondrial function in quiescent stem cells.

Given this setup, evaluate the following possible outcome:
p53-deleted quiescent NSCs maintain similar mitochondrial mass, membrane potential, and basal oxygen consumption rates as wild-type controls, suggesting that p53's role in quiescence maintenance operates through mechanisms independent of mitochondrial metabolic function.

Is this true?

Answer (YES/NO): NO